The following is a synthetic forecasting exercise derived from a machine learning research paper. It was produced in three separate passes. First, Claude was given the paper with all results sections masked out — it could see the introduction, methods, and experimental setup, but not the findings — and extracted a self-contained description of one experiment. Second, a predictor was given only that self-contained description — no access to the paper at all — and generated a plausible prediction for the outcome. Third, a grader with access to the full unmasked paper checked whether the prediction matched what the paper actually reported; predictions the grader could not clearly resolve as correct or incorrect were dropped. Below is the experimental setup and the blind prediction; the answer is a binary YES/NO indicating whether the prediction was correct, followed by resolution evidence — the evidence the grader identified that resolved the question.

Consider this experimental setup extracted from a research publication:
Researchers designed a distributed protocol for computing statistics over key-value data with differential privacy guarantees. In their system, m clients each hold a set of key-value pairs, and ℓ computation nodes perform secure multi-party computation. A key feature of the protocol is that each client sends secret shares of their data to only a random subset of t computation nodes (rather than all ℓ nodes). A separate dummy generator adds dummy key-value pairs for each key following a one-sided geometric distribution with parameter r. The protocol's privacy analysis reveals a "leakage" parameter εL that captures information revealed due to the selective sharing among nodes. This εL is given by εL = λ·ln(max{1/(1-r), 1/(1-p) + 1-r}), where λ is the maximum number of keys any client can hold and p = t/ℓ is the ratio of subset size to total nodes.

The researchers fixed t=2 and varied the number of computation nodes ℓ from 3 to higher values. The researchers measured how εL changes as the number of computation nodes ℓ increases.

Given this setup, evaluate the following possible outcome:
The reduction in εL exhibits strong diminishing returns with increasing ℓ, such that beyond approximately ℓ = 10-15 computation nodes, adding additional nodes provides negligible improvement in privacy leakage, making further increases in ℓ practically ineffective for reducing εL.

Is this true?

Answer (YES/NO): NO